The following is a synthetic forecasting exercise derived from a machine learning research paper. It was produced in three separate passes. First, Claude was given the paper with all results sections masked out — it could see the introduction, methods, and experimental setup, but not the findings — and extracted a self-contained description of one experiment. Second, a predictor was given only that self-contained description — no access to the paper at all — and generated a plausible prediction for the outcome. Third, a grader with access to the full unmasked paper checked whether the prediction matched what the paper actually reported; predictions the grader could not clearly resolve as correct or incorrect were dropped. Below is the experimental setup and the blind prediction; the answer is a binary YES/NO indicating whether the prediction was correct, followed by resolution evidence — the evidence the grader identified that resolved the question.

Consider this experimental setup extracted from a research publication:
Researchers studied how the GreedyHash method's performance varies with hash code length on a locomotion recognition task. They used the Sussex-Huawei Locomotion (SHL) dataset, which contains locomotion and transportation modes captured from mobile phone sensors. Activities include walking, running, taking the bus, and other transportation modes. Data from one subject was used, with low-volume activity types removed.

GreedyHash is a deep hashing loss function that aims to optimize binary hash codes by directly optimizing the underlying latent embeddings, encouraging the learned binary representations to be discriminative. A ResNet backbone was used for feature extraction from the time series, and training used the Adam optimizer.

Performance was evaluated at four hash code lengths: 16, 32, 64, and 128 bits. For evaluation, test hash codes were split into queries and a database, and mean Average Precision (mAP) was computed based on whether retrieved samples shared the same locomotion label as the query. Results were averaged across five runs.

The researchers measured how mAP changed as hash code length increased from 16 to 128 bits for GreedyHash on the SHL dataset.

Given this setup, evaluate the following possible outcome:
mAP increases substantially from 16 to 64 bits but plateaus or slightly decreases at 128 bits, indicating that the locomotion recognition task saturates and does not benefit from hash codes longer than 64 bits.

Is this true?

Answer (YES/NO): NO